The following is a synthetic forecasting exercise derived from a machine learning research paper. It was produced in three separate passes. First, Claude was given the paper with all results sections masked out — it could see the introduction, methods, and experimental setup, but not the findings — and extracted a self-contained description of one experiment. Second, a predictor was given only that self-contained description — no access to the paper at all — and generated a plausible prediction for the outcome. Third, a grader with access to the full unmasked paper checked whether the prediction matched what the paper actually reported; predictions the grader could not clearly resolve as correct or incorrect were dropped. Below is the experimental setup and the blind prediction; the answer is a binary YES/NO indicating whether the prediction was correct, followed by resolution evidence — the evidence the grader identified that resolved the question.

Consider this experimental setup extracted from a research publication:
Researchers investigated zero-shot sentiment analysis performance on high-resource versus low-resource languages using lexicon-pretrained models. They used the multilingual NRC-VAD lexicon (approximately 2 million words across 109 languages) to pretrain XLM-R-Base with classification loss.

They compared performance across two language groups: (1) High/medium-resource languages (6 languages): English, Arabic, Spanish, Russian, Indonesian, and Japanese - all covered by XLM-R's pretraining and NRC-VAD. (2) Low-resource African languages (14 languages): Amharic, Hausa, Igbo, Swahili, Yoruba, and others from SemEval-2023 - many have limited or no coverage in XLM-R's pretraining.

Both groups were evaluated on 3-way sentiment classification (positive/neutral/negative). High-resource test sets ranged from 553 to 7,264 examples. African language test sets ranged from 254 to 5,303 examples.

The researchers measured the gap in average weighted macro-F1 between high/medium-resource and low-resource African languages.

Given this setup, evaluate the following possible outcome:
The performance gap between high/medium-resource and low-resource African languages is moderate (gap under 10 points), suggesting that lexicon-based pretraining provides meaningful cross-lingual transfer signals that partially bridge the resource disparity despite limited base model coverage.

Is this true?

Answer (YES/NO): NO